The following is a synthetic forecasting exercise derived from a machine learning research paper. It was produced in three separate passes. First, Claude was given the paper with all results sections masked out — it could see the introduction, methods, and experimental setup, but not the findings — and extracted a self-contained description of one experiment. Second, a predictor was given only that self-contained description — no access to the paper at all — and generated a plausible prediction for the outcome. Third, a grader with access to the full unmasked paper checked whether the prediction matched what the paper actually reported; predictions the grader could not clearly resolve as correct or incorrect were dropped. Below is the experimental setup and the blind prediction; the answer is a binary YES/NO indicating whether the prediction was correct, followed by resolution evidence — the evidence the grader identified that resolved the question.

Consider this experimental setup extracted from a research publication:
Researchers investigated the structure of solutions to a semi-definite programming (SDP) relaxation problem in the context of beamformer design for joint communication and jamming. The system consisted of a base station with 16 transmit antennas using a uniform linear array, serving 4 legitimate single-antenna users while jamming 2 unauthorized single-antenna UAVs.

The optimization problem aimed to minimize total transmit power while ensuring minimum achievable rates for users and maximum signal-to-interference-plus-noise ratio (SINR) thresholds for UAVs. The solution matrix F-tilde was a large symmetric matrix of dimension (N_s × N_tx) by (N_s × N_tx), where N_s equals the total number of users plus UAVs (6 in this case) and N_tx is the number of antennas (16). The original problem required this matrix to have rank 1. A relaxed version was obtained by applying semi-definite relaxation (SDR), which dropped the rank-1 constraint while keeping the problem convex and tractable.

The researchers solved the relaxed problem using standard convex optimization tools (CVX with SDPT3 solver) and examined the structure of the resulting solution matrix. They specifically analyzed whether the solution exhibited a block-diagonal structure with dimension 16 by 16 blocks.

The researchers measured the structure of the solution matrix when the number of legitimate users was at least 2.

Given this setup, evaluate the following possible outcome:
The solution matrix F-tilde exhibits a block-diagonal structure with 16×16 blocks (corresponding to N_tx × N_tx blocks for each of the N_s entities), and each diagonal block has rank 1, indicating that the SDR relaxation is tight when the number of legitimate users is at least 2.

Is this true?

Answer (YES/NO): NO